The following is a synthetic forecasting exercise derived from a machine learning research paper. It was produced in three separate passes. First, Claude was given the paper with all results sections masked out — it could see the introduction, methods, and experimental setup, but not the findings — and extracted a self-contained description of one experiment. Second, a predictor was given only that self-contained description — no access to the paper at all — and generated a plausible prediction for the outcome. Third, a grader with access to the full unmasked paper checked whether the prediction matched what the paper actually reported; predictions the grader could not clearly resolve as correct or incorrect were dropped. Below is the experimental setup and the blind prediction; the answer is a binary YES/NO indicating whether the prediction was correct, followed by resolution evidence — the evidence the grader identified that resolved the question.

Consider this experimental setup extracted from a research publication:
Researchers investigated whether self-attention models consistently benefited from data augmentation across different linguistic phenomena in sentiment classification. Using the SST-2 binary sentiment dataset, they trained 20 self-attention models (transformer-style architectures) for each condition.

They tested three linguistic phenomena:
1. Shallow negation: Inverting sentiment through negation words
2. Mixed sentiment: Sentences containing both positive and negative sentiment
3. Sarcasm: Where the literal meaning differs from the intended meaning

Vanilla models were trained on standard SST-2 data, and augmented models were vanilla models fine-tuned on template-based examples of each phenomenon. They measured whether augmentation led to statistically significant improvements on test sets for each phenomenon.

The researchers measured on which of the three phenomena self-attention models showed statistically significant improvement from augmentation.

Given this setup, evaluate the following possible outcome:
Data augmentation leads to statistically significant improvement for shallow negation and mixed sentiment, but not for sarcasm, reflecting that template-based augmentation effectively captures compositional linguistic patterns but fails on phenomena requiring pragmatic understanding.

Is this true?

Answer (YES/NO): NO